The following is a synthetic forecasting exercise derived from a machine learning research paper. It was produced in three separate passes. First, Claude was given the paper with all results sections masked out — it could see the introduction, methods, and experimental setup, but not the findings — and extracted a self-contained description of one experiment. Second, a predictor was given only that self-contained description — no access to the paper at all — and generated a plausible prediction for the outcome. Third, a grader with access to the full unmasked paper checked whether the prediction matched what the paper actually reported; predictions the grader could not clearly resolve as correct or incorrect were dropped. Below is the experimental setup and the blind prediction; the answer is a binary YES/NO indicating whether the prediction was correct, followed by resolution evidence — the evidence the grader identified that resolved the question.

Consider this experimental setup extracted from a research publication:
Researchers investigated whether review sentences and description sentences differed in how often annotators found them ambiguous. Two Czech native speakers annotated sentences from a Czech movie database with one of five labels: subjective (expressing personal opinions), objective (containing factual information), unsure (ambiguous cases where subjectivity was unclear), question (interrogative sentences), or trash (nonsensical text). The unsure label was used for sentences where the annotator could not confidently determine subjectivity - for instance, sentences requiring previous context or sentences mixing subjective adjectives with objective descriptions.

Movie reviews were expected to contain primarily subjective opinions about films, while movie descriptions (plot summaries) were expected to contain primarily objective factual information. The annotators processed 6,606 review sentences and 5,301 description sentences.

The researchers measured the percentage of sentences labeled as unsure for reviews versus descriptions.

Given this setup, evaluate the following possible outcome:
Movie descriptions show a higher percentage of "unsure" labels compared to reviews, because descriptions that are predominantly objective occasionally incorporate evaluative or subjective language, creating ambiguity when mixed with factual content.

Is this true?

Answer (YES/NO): NO